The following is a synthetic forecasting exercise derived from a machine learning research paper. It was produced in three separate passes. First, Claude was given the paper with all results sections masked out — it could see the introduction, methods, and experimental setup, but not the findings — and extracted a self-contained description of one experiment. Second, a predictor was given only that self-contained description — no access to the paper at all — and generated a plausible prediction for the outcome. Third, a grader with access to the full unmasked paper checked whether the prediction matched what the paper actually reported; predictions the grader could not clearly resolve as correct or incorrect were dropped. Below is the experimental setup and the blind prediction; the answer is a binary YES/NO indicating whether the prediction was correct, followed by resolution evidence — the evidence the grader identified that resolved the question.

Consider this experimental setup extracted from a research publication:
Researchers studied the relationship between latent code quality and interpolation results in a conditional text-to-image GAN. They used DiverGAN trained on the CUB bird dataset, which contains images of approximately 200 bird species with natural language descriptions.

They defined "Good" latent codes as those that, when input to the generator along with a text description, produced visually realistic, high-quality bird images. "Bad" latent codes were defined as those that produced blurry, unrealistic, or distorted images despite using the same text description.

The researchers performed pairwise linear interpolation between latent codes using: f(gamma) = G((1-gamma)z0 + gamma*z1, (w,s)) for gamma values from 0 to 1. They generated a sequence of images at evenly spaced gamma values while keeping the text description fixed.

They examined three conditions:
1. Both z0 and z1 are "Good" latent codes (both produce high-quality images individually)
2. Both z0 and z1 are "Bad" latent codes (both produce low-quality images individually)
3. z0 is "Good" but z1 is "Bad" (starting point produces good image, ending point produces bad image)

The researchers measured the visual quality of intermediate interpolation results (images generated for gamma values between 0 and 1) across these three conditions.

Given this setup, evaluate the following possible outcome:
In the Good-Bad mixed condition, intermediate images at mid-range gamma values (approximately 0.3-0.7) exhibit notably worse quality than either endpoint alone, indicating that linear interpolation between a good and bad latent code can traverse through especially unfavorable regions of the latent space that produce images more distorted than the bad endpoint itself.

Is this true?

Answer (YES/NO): NO